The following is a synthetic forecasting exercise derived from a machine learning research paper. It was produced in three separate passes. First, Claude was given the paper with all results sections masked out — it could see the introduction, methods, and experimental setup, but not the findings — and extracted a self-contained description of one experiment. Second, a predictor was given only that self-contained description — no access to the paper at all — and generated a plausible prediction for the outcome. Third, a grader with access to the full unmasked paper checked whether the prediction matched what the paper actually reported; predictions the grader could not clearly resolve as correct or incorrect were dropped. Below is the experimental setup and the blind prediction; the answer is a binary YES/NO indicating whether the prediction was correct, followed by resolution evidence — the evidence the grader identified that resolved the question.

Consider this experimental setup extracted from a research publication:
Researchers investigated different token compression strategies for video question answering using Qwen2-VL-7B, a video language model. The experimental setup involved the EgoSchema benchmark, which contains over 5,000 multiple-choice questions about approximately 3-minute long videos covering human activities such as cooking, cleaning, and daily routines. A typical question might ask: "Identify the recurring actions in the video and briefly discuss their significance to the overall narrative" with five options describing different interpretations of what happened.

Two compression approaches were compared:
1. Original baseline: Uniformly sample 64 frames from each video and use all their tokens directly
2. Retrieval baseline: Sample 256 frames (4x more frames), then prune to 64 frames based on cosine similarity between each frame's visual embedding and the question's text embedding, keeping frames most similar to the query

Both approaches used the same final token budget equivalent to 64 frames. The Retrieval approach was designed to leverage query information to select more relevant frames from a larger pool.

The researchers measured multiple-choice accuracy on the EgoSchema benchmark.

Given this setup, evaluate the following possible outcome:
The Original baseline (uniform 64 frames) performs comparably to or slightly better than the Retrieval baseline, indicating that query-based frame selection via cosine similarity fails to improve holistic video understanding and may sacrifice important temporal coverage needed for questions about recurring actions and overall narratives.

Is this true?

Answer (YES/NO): YES